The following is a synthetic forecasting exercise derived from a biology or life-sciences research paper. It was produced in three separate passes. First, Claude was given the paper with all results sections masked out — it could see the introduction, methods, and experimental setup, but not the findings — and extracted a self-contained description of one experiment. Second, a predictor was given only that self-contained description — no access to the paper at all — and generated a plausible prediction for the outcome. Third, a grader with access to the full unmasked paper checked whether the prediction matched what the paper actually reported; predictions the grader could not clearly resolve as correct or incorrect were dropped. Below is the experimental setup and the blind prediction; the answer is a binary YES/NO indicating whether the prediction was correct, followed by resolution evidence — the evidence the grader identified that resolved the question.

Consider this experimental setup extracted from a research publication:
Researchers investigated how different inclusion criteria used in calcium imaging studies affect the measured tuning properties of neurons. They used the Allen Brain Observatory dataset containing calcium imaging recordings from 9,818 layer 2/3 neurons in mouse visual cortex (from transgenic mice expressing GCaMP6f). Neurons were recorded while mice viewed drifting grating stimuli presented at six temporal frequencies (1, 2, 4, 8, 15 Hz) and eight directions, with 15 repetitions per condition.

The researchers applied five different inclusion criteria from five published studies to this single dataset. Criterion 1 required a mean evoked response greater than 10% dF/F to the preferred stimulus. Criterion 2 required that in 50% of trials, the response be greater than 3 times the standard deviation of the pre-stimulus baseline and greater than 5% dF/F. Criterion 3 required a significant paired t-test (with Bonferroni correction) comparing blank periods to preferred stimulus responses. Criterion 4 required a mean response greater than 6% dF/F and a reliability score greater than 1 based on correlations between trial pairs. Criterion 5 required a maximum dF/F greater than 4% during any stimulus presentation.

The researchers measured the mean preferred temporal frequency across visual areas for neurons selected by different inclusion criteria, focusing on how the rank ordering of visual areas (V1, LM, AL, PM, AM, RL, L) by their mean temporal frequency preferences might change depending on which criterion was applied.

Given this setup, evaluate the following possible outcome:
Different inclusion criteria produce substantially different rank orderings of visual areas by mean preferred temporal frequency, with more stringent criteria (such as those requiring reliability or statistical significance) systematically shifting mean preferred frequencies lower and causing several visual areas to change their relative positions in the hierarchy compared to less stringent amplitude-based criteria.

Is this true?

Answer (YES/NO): NO